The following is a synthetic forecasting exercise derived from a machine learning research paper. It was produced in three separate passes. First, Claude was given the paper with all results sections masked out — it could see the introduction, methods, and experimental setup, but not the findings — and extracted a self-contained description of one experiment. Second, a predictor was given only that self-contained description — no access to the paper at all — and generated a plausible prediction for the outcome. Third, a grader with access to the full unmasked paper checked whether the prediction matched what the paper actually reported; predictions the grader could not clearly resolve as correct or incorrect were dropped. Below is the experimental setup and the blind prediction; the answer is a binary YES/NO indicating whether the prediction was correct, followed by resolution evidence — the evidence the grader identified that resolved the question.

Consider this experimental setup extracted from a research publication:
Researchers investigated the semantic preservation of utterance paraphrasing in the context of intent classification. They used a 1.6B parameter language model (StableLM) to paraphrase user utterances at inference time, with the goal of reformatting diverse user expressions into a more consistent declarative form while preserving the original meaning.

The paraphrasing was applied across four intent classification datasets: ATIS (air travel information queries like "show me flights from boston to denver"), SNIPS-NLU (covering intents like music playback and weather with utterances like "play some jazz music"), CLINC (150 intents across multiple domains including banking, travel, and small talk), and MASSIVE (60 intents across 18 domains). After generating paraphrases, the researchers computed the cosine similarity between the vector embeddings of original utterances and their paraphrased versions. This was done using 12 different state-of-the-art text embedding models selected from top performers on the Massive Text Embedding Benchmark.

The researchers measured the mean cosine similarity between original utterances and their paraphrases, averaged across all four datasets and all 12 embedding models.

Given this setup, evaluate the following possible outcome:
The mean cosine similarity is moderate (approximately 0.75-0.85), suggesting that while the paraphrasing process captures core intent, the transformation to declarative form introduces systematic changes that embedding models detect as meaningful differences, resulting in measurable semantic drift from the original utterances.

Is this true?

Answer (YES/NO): NO